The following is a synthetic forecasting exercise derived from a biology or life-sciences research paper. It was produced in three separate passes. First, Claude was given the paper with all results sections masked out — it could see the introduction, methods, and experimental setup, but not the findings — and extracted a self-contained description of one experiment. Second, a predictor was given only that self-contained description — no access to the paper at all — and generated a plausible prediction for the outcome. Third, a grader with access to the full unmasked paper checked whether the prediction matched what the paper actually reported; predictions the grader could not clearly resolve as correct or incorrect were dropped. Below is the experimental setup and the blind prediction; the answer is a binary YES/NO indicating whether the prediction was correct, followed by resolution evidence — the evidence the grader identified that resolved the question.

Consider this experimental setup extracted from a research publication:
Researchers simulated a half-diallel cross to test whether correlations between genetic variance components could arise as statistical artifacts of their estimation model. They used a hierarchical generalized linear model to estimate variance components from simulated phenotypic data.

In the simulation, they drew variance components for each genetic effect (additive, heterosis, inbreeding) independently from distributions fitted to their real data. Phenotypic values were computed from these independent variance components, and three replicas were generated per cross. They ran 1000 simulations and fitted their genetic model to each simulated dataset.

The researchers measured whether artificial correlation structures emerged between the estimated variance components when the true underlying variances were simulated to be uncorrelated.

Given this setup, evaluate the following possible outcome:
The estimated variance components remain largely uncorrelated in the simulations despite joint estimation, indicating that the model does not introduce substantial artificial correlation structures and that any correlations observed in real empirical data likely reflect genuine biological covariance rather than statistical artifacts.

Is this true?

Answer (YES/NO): YES